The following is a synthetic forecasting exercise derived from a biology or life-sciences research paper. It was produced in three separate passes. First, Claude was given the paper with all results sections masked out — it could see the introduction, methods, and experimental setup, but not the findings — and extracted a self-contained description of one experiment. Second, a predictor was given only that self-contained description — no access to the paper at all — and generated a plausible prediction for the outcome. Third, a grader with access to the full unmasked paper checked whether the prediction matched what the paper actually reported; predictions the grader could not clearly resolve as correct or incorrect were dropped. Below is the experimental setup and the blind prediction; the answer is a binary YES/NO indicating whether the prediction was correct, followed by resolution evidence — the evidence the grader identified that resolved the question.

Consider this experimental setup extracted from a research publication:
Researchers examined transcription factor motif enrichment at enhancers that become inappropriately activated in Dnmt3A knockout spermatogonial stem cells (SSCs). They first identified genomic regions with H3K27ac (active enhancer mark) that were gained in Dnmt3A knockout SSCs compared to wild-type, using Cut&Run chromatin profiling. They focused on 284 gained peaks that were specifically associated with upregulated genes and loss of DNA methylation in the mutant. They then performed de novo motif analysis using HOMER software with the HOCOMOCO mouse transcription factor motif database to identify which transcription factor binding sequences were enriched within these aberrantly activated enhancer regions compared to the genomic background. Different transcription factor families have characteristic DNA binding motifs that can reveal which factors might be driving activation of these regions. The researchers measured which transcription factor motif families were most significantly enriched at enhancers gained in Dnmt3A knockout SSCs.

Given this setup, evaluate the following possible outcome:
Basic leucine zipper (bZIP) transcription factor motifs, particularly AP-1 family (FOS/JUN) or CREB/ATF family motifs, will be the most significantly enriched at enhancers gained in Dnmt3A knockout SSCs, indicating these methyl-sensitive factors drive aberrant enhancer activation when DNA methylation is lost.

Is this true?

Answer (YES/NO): NO